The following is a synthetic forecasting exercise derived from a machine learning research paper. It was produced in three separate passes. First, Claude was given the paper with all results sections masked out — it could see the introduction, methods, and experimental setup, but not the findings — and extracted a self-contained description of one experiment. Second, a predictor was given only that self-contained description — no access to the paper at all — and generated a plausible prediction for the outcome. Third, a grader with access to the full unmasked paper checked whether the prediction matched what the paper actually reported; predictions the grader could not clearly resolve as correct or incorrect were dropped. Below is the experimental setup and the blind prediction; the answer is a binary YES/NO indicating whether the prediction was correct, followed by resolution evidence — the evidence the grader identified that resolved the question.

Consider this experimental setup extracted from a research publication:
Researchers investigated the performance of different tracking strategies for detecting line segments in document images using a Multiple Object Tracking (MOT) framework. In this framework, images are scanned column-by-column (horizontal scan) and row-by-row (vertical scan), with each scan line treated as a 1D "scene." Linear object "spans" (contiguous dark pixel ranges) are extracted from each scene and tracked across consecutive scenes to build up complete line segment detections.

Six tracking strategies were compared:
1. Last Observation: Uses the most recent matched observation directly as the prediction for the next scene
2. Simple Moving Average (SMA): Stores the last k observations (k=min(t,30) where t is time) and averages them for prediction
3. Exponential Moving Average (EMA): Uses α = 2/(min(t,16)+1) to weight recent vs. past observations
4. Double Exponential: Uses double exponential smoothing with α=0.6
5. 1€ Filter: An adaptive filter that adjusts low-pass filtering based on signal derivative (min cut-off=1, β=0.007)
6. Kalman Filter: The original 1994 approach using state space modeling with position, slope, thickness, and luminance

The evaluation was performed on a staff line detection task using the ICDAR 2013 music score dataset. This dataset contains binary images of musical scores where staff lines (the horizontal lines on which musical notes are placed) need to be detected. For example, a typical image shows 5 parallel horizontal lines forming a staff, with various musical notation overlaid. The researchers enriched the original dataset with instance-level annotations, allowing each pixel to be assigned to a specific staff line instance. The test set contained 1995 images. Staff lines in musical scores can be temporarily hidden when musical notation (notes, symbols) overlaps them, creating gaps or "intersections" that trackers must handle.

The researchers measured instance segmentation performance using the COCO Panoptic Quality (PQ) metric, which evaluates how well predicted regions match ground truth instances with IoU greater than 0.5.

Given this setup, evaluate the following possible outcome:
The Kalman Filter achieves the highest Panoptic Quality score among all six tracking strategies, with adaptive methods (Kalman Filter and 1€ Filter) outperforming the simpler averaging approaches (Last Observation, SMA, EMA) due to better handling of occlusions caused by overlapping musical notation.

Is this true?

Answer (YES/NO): NO